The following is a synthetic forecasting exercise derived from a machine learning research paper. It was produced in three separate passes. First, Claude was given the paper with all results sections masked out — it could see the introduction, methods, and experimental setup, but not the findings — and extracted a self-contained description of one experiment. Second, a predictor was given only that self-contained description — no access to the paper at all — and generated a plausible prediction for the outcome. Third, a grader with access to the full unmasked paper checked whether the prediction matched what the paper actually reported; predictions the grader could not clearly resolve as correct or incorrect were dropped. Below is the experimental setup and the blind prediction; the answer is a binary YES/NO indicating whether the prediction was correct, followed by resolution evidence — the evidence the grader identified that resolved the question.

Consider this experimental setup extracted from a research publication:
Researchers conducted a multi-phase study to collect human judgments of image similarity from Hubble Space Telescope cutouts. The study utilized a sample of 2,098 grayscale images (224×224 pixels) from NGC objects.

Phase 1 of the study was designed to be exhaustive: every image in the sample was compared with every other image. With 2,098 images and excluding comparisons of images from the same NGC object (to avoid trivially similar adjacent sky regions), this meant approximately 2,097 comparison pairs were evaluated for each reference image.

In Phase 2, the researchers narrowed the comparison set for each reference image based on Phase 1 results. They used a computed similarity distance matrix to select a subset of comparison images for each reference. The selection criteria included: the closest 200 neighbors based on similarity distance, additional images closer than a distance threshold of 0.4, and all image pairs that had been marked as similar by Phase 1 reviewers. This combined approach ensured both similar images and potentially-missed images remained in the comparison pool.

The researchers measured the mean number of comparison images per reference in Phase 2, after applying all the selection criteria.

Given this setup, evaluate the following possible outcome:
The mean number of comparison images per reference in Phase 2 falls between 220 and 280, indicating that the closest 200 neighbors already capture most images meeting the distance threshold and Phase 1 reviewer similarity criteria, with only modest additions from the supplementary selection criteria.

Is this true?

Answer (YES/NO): NO